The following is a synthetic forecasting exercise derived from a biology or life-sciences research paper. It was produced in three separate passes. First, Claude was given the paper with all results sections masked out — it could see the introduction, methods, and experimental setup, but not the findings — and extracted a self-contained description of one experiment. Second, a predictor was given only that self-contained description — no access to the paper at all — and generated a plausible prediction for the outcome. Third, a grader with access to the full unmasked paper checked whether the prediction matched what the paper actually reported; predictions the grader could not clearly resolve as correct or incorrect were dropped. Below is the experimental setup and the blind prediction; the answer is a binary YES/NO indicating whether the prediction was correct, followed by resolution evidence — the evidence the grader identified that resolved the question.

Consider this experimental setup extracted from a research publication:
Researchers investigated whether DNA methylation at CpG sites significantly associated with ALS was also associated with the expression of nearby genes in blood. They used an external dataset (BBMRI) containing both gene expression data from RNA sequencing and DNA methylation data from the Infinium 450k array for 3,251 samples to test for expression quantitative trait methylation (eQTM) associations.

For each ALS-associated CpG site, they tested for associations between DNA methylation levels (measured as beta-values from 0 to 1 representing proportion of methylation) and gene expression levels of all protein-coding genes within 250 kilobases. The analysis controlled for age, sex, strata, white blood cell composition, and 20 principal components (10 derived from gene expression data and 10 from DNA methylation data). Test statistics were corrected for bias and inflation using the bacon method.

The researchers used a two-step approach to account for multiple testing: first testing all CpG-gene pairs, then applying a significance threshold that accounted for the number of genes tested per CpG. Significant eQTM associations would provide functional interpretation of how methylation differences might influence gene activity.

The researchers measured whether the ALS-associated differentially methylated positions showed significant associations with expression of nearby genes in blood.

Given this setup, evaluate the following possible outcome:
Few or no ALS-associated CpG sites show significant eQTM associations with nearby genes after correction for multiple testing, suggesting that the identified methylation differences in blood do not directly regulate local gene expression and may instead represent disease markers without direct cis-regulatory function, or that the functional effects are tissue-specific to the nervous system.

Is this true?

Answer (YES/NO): NO